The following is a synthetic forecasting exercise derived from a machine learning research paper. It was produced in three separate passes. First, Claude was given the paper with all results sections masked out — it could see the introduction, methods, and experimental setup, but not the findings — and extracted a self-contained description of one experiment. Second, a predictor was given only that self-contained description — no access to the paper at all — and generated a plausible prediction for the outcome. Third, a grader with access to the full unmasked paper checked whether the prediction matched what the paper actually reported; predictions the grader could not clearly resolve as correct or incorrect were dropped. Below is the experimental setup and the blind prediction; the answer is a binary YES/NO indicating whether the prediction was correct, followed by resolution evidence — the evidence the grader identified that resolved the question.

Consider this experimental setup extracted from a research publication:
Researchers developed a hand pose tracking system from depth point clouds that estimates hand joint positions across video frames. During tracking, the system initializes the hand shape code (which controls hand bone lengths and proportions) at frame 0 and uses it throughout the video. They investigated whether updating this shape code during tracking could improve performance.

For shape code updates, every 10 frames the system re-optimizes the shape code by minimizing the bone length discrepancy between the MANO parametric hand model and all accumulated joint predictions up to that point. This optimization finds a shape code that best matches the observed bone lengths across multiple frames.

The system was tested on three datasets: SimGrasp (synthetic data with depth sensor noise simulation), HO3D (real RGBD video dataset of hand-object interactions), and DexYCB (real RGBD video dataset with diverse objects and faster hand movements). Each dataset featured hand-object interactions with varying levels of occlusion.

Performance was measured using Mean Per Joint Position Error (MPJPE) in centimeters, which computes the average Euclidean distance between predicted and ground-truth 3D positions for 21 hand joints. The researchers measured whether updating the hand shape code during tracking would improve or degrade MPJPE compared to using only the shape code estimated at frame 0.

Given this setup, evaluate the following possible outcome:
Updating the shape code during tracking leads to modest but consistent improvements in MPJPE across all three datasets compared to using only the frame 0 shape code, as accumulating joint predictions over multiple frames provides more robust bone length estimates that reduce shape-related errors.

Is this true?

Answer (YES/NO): YES